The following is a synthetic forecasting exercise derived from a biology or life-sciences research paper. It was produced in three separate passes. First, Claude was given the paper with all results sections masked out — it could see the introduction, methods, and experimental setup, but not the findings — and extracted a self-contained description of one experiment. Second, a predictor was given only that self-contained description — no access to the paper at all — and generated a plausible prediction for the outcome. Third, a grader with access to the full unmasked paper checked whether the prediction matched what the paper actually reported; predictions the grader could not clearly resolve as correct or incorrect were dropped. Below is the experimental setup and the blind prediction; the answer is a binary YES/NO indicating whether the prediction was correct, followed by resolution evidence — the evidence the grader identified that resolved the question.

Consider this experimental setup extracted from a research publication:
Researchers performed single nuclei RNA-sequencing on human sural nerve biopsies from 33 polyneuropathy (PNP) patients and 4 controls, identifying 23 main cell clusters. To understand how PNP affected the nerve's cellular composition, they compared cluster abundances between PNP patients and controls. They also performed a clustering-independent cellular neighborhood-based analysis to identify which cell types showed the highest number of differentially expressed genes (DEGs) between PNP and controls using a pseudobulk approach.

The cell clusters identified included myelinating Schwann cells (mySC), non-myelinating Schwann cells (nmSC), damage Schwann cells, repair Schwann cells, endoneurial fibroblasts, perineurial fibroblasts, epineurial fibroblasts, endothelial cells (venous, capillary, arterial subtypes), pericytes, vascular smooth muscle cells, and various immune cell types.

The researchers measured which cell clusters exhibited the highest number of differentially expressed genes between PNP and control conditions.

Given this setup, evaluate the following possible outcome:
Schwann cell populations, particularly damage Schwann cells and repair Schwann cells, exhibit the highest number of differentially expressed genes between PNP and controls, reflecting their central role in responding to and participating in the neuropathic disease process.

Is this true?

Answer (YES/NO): NO